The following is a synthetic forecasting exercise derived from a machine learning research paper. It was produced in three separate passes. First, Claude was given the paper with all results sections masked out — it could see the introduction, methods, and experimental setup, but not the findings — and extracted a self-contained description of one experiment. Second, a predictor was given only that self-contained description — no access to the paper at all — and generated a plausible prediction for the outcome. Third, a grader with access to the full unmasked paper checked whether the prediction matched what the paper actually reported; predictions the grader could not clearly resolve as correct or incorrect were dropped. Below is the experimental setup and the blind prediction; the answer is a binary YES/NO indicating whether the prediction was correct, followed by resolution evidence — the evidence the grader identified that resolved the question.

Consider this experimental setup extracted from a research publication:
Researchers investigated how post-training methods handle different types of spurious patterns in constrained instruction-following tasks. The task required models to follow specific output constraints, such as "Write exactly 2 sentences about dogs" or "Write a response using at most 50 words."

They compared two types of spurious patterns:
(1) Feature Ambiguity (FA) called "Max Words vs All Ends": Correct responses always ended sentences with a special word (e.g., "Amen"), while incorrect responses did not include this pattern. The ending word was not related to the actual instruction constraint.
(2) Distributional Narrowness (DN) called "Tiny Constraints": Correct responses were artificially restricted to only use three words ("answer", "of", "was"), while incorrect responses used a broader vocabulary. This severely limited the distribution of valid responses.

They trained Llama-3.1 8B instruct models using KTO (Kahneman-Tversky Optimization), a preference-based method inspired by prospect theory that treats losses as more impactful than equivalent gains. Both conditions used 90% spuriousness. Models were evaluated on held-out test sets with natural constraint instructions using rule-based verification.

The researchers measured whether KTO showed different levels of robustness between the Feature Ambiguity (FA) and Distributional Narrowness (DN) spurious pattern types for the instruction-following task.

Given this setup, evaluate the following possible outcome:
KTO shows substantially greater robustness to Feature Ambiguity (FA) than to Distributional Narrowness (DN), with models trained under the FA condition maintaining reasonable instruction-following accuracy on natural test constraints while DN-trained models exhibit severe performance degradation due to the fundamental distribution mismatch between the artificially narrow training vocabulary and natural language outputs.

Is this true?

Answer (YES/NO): NO